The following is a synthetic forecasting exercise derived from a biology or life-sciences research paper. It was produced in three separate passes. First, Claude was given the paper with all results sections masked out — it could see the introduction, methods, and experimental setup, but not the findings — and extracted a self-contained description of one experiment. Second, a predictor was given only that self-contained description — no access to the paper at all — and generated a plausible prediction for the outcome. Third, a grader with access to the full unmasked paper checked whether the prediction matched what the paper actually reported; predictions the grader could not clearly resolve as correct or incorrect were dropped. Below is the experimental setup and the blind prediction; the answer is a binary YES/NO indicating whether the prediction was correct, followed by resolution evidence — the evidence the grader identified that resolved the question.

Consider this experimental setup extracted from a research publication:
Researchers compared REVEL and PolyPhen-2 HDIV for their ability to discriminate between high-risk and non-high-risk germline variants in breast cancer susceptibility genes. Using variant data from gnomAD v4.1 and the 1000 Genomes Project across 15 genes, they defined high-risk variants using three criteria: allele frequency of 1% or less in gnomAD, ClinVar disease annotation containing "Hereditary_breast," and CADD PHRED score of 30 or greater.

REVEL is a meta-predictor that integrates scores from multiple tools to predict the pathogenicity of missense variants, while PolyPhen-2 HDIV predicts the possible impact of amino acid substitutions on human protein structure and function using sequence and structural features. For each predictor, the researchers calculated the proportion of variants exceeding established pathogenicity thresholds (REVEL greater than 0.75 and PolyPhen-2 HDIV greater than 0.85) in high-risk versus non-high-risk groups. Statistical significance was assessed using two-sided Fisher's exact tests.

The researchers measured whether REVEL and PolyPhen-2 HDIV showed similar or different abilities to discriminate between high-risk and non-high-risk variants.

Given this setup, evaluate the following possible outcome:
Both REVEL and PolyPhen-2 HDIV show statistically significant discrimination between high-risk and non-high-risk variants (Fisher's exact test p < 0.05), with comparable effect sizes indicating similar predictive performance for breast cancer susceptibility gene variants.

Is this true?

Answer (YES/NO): NO